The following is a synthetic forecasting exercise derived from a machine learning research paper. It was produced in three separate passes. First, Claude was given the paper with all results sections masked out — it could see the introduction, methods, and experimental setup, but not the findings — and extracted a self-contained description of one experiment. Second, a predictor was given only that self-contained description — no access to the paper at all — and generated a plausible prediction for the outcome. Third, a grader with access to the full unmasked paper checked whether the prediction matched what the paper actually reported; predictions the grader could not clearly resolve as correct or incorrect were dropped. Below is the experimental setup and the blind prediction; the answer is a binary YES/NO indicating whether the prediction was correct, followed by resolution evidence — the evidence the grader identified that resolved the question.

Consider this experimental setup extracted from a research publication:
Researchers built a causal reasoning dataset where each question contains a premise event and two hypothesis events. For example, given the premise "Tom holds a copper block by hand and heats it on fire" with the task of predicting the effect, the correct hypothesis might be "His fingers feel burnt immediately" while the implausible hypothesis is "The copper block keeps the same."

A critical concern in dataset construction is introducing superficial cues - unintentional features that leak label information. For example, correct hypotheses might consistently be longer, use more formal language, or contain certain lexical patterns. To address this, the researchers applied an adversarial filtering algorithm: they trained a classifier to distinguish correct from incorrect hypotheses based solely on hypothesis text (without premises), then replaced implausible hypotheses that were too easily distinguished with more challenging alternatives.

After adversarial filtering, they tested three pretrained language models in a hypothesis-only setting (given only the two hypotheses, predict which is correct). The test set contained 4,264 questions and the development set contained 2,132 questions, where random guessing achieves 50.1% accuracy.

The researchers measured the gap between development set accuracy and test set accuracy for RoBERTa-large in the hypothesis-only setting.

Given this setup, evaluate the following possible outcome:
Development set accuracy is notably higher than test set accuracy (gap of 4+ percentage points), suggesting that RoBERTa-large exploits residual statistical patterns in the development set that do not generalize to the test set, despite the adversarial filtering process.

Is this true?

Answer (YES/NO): NO